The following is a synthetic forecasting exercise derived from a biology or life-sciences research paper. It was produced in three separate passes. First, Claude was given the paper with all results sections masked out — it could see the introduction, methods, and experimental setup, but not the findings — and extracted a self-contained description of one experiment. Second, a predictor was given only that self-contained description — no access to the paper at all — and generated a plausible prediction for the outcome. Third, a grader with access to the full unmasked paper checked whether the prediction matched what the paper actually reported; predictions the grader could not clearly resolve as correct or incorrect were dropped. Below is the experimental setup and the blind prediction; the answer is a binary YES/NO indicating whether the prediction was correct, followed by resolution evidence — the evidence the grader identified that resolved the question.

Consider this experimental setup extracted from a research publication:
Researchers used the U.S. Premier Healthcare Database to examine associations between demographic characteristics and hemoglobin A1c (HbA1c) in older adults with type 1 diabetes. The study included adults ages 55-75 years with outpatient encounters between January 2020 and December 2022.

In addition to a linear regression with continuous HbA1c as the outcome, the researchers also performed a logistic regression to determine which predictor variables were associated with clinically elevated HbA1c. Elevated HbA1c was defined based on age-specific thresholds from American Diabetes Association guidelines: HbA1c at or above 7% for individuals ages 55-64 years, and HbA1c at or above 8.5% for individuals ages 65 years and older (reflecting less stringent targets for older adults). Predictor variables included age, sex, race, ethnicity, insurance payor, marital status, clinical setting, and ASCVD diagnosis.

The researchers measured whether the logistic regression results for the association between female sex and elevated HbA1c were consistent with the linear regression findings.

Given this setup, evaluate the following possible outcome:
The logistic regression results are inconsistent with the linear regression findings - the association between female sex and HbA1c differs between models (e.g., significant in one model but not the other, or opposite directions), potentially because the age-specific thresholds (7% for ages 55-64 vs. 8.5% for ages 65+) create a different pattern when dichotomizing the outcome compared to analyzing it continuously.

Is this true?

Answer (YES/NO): NO